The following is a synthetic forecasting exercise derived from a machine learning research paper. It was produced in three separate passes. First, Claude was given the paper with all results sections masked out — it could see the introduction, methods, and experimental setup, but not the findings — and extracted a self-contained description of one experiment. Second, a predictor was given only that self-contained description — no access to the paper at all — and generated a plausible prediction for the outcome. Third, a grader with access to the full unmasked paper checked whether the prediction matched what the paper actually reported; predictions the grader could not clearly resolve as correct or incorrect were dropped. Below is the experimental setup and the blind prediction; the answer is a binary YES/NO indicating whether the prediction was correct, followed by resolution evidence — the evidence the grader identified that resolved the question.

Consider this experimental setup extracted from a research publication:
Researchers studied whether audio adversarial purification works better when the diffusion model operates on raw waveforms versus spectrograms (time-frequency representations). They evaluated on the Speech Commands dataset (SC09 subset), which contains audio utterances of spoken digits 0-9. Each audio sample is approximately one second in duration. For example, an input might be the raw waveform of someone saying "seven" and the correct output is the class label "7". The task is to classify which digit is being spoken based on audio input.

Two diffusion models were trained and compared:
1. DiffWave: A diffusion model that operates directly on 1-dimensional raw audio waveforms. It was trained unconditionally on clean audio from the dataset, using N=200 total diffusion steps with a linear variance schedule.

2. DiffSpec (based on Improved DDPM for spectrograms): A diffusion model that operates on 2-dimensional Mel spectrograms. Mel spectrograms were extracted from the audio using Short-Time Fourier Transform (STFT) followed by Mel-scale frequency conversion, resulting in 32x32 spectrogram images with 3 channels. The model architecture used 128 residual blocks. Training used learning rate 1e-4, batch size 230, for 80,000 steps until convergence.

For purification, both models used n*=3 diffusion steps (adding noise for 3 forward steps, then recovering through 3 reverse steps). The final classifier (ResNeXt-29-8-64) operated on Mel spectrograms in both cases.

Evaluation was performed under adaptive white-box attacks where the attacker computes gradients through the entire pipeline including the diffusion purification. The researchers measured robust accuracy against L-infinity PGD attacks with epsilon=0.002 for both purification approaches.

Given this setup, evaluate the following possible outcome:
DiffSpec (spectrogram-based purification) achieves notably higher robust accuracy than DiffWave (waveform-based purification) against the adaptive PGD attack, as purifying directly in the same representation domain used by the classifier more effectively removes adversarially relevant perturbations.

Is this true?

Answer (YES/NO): NO